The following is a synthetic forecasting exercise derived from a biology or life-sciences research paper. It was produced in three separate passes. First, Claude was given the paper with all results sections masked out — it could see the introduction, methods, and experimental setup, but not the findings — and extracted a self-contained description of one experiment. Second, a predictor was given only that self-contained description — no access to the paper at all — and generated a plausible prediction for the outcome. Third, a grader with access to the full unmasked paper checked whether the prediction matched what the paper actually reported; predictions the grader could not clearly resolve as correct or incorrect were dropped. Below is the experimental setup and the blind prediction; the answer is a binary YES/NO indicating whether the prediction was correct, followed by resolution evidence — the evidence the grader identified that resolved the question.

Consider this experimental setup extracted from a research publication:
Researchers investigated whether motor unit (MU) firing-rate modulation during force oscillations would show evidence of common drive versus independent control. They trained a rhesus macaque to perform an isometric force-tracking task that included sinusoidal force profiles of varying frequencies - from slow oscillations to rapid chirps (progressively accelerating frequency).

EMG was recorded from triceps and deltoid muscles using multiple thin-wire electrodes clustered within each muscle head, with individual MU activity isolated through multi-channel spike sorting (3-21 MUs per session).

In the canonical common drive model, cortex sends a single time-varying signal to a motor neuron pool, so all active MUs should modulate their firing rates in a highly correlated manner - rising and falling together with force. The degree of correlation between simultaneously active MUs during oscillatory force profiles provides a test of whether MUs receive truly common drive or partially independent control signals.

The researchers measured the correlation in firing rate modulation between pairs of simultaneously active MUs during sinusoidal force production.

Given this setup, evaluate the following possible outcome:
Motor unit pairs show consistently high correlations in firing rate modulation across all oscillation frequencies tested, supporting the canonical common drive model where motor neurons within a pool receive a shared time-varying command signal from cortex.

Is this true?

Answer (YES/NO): NO